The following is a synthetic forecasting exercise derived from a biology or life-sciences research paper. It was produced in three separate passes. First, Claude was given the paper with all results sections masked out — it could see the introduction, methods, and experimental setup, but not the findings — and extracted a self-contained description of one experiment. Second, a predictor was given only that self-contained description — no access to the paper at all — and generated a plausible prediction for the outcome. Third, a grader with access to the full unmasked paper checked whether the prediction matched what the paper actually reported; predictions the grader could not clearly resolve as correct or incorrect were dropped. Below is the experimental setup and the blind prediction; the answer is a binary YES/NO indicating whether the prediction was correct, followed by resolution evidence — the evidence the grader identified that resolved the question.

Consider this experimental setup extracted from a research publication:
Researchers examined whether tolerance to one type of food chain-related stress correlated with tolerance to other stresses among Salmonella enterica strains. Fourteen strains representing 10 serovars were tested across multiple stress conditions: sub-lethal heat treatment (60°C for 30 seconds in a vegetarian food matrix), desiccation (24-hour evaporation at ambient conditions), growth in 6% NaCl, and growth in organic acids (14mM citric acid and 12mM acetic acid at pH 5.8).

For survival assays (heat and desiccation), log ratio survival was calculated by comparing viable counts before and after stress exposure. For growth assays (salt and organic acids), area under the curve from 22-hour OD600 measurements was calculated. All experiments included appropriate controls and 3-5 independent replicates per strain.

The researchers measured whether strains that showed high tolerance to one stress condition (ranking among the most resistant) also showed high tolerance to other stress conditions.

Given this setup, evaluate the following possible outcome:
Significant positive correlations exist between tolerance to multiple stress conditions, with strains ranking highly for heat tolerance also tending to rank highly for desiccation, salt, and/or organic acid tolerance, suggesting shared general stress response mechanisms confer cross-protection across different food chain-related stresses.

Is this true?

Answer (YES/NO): NO